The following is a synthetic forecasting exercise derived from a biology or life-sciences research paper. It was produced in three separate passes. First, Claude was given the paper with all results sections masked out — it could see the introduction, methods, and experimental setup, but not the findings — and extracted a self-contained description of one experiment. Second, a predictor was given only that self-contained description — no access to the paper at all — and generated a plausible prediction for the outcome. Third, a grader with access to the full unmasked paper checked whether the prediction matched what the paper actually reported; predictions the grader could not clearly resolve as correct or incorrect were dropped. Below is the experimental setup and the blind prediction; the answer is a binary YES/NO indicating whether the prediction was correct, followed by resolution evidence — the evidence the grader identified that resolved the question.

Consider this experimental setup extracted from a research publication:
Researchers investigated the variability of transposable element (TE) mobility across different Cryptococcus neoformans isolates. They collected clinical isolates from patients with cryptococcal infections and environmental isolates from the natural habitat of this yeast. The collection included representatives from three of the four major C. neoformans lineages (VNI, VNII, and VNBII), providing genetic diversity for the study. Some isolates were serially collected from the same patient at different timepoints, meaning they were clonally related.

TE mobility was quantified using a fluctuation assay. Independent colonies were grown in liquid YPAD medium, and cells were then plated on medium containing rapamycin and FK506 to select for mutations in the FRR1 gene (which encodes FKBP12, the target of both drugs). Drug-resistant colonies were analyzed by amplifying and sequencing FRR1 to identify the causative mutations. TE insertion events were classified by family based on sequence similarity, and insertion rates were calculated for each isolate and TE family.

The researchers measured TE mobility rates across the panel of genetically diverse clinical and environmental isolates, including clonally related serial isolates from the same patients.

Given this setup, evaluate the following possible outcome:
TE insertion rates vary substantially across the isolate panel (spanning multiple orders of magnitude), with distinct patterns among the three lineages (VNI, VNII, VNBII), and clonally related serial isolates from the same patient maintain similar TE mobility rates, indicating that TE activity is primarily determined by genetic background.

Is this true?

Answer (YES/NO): NO